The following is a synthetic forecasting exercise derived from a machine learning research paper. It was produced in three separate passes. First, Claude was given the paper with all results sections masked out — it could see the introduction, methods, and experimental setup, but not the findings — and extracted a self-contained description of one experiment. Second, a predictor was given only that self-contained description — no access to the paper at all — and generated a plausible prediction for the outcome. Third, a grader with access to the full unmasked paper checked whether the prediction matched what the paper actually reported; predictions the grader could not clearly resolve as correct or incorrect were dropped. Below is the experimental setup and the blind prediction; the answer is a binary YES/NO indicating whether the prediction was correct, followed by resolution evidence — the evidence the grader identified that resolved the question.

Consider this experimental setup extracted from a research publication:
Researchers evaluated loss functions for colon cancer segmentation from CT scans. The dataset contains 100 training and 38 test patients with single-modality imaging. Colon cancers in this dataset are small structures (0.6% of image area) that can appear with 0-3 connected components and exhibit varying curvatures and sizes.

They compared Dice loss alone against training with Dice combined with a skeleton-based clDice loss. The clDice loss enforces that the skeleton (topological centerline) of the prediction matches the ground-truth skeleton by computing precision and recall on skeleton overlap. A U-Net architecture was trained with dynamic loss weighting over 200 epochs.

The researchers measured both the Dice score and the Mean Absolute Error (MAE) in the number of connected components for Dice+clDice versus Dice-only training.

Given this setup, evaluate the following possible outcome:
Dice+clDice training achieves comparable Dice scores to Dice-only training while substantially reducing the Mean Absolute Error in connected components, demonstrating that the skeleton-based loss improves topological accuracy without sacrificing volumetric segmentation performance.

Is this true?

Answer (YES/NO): NO